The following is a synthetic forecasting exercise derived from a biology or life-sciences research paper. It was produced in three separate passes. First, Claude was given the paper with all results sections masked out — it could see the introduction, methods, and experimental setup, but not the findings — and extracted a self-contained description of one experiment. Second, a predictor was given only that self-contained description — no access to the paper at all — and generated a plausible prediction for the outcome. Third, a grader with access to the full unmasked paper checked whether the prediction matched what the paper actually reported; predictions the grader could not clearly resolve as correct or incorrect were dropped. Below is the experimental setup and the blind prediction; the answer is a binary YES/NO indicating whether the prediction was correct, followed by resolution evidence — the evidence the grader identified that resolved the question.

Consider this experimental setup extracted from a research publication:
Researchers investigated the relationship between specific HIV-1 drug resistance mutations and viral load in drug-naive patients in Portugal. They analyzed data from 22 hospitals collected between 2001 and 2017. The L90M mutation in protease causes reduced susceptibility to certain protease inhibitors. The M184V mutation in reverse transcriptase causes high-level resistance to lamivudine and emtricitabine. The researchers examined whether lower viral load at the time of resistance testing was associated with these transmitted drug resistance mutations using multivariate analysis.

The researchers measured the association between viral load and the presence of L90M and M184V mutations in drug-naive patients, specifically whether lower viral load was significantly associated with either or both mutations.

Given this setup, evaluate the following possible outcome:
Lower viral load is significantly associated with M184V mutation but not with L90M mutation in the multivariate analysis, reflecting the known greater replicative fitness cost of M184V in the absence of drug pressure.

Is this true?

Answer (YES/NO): NO